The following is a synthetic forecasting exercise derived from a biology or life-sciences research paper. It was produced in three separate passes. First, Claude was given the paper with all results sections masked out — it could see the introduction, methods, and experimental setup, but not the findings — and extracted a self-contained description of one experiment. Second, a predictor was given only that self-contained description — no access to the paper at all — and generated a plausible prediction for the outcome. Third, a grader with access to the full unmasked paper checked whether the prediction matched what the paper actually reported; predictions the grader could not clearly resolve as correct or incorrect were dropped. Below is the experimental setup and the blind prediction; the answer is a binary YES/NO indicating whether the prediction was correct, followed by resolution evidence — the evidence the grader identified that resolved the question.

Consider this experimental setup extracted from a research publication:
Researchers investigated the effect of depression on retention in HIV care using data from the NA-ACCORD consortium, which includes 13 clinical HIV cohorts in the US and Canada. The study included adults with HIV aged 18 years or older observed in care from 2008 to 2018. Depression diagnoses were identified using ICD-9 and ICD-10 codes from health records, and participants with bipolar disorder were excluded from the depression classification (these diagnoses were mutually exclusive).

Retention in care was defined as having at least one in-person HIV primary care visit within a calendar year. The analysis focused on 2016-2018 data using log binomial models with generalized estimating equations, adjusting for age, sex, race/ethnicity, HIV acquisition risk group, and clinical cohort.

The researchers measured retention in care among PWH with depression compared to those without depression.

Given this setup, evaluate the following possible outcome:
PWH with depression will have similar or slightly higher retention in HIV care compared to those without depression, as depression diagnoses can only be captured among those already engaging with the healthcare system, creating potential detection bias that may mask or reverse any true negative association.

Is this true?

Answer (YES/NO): NO